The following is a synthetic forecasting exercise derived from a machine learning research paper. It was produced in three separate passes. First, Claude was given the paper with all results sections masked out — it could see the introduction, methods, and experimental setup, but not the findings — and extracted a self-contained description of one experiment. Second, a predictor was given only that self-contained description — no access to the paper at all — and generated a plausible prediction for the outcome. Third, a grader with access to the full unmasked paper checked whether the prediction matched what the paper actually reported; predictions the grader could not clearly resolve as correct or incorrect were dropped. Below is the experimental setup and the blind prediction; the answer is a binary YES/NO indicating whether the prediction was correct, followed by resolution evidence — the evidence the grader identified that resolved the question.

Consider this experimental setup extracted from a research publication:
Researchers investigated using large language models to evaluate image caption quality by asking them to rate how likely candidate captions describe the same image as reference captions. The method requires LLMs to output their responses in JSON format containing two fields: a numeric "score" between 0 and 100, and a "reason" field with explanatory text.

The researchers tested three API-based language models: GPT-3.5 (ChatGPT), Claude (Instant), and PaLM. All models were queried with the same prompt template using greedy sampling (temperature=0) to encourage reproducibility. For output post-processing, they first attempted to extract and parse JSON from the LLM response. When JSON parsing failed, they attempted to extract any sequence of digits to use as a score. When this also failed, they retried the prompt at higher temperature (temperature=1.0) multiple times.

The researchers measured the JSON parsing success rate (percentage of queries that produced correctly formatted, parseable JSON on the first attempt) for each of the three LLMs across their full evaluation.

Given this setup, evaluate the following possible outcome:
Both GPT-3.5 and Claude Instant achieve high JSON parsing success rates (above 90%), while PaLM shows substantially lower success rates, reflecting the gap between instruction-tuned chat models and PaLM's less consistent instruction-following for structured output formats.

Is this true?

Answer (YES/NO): NO